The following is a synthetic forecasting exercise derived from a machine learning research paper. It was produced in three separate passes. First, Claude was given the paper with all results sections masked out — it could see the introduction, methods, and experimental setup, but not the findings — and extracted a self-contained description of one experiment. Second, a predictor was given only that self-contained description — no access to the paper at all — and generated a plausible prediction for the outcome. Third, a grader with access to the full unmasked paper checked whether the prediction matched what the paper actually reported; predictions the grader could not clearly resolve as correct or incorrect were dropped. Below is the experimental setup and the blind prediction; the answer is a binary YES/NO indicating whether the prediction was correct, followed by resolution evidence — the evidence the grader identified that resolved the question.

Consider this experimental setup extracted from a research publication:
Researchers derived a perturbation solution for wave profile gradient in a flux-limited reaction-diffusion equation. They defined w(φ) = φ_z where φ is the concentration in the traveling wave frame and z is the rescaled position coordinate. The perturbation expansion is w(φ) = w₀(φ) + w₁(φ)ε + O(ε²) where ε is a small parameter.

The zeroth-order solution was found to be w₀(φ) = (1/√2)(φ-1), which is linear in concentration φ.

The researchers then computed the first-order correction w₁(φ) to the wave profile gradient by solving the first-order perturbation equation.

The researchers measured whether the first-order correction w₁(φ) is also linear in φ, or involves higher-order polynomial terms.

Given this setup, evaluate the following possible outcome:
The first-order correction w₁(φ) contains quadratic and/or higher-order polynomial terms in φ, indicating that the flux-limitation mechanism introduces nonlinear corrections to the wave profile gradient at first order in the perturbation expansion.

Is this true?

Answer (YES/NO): YES